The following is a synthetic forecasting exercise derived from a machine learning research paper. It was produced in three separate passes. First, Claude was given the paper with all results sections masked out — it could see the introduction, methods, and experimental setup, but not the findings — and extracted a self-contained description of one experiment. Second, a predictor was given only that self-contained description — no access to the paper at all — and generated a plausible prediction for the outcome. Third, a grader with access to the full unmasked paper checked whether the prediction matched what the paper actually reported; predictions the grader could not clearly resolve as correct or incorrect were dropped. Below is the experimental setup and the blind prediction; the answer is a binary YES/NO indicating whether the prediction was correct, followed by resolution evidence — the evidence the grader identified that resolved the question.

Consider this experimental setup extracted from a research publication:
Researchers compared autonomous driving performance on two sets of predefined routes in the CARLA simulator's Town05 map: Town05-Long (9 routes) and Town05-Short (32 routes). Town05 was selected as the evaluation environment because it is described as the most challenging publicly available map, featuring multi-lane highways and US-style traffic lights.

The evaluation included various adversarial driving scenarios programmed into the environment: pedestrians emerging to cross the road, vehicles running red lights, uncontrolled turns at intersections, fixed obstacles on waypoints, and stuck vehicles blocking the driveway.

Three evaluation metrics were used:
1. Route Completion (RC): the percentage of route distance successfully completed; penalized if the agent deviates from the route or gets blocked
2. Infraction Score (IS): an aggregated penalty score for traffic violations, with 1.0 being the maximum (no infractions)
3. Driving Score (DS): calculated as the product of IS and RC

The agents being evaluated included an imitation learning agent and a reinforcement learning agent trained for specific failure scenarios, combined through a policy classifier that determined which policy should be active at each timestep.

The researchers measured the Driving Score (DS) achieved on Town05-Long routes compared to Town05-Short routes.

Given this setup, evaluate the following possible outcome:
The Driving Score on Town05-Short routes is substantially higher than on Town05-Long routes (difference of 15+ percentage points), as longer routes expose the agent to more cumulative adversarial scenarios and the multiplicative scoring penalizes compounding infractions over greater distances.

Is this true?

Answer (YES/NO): YES